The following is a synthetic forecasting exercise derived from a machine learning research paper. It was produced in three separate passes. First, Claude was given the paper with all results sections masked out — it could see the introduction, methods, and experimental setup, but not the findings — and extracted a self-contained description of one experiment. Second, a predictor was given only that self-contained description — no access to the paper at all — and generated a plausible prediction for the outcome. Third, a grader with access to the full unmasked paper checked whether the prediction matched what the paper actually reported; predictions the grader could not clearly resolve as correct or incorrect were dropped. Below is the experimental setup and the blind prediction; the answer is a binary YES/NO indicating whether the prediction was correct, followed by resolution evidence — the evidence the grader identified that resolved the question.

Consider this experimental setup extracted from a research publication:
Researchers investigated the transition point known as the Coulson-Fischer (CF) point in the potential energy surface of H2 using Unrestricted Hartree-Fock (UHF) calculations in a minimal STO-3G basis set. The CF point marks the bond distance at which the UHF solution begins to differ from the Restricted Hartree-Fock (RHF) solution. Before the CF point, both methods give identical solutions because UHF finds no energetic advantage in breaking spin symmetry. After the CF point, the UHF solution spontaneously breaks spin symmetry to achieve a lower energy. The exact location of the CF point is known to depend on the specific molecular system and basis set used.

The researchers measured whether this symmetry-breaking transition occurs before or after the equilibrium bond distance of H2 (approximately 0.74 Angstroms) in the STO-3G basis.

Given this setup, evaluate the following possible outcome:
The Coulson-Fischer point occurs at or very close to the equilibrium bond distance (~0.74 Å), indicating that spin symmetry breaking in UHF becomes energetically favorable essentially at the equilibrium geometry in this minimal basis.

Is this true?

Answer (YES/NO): NO